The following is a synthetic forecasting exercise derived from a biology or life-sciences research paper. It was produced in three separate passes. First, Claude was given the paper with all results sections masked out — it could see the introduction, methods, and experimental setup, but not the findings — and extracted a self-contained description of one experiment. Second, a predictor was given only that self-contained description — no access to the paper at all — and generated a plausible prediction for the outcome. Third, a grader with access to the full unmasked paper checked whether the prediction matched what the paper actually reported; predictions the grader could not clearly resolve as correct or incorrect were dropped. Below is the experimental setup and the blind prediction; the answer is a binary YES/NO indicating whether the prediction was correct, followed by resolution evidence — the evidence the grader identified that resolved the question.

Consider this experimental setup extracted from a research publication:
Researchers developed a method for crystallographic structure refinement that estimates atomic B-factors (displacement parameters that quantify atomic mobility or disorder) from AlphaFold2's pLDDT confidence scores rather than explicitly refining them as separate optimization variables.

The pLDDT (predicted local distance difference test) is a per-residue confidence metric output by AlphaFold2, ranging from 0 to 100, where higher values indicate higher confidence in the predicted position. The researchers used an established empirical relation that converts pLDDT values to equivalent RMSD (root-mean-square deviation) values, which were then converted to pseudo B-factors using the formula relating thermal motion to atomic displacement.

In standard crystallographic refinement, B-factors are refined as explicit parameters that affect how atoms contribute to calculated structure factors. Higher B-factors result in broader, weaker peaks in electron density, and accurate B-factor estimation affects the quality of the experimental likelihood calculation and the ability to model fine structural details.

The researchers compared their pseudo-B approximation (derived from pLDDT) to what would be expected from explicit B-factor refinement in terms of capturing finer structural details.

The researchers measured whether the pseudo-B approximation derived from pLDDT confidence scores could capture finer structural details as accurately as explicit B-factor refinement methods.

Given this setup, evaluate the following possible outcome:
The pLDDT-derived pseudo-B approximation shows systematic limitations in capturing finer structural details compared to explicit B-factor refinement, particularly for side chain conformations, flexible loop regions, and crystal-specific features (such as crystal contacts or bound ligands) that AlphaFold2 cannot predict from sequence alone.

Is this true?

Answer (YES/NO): NO